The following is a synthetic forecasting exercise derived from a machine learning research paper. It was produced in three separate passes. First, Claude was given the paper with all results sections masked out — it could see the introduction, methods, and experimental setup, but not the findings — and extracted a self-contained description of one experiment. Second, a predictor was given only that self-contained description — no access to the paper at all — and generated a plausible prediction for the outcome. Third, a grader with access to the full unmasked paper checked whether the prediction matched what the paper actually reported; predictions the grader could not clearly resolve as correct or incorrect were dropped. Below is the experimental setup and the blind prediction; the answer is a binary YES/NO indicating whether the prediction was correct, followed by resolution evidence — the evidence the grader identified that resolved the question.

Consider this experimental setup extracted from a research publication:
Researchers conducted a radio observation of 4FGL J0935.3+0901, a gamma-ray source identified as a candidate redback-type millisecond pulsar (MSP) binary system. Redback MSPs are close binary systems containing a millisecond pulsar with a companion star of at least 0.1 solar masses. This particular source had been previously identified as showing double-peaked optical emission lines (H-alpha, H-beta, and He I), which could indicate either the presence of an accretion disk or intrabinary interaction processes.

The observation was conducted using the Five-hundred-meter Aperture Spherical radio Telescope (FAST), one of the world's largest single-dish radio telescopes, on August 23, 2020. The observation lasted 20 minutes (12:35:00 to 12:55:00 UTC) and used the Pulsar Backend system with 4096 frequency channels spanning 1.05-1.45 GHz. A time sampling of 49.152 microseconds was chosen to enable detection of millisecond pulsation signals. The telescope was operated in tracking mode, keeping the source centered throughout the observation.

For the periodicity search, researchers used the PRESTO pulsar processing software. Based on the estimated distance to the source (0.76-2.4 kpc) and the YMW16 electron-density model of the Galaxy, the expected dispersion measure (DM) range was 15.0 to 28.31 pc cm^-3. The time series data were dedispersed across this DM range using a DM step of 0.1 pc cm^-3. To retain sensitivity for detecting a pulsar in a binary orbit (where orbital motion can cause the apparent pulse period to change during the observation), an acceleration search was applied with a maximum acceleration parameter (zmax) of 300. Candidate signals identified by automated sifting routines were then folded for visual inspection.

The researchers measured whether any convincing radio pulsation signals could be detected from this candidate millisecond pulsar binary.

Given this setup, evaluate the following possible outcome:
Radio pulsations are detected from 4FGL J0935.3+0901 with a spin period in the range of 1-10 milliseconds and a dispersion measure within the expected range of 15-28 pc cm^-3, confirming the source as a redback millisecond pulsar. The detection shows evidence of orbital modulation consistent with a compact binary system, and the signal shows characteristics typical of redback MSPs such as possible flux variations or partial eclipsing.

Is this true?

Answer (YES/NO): NO